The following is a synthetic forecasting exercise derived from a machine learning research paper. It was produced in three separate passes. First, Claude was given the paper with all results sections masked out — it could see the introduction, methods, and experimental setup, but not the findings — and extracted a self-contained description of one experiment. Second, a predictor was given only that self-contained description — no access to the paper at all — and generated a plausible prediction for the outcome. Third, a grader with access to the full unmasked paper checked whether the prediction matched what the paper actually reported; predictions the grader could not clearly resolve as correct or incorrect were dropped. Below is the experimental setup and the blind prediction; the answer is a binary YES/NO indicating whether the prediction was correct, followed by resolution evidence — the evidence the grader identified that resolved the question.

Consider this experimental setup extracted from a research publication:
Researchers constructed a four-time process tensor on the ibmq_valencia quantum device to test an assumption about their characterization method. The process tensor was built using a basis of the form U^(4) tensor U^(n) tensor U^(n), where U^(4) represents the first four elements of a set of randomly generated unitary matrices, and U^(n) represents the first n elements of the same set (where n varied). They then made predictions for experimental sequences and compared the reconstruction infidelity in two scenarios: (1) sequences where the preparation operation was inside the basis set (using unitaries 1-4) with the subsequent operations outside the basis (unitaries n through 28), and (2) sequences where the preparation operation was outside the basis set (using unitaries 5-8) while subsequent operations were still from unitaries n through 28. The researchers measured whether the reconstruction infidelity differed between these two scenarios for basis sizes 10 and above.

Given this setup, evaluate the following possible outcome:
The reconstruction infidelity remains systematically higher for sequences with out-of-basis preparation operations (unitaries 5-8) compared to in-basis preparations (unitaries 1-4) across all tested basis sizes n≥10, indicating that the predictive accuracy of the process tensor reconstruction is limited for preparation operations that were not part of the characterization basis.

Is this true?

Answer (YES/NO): NO